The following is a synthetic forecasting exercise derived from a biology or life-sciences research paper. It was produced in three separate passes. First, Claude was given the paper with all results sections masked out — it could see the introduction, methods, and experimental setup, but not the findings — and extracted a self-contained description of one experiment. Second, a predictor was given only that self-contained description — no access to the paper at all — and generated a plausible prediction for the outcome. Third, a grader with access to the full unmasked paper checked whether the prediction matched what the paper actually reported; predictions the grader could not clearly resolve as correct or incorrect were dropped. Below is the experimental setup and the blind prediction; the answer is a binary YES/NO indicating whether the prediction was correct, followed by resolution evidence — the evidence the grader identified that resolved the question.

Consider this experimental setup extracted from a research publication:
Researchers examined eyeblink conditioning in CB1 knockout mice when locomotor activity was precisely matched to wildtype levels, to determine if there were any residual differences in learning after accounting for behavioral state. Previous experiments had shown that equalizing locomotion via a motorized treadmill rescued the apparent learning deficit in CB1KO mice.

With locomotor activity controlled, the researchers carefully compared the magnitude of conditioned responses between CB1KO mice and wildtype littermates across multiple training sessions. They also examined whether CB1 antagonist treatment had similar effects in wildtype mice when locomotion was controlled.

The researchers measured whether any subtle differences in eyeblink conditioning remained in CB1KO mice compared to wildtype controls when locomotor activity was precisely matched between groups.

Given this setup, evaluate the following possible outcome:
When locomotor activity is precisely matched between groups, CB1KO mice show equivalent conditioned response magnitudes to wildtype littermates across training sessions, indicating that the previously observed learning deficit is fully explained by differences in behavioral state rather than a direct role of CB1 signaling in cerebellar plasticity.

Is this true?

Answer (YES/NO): YES